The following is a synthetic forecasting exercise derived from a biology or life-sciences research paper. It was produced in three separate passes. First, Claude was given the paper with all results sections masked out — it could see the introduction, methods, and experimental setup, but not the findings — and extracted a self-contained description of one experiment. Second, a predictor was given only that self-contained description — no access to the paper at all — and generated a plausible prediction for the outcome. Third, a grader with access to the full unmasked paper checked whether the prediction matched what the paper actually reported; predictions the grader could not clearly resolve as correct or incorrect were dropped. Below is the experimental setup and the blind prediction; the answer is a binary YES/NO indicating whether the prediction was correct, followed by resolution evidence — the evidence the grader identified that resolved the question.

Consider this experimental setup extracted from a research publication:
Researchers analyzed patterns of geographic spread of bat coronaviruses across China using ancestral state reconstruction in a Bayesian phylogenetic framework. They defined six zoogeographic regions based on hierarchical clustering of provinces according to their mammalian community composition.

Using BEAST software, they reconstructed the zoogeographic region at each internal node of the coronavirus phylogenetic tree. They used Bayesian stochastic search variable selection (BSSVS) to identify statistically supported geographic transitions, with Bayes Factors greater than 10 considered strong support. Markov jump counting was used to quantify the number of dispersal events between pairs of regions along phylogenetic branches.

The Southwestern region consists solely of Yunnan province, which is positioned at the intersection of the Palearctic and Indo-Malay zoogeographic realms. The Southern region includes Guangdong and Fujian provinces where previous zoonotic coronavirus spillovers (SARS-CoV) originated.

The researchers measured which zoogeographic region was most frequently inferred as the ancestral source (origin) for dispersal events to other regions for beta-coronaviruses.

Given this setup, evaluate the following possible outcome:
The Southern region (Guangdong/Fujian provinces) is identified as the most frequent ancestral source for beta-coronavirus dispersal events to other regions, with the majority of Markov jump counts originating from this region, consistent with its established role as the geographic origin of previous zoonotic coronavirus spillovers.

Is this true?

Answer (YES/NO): NO